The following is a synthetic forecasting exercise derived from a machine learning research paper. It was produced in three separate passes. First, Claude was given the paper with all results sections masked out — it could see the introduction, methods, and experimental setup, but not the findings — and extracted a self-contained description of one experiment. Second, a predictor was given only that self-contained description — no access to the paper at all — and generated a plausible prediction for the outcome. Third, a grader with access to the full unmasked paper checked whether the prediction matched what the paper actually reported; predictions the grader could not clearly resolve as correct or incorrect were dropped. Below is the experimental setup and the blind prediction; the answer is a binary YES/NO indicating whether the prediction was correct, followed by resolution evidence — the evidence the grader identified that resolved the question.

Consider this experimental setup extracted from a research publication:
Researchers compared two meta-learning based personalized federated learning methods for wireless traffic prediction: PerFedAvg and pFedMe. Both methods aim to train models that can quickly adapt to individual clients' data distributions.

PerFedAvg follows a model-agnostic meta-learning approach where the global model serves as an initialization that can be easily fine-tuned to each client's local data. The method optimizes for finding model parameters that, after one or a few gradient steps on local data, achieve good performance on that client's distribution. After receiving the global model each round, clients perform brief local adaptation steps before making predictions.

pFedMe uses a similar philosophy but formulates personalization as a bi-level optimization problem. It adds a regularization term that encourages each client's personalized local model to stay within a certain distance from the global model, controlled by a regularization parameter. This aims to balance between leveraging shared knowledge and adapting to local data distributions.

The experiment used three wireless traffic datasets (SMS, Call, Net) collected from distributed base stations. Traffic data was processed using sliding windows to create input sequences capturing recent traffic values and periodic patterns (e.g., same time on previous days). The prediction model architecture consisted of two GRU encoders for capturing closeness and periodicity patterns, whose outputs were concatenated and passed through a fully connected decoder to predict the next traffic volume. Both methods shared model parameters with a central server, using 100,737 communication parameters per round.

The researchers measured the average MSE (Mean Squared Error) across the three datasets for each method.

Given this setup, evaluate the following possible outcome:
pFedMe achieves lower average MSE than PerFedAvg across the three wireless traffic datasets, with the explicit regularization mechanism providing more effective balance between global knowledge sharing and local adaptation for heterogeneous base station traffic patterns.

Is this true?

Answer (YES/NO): NO